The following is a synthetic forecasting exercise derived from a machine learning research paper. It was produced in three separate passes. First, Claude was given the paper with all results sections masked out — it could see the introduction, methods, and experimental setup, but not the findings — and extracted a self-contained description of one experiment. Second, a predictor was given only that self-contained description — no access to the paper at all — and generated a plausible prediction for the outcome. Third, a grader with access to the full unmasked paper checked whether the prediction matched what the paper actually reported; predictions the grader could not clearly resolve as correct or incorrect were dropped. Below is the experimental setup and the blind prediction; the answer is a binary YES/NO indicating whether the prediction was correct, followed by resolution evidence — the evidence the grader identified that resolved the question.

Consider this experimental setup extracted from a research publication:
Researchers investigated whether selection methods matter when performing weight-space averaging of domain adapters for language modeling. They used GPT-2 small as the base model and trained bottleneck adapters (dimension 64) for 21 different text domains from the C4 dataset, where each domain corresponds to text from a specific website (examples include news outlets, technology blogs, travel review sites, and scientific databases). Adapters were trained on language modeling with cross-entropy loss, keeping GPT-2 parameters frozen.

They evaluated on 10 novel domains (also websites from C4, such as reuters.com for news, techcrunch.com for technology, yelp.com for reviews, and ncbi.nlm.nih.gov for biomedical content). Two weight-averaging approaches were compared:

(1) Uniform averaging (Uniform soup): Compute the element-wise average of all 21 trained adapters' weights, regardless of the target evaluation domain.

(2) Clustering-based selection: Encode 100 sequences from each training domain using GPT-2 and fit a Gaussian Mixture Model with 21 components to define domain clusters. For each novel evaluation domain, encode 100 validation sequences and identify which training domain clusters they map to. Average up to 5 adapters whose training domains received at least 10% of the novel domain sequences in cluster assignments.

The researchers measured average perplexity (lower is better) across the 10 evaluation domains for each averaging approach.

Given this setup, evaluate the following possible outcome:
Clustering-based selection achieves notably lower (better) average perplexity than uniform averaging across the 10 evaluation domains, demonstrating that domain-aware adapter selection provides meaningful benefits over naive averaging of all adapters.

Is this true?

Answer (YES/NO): YES